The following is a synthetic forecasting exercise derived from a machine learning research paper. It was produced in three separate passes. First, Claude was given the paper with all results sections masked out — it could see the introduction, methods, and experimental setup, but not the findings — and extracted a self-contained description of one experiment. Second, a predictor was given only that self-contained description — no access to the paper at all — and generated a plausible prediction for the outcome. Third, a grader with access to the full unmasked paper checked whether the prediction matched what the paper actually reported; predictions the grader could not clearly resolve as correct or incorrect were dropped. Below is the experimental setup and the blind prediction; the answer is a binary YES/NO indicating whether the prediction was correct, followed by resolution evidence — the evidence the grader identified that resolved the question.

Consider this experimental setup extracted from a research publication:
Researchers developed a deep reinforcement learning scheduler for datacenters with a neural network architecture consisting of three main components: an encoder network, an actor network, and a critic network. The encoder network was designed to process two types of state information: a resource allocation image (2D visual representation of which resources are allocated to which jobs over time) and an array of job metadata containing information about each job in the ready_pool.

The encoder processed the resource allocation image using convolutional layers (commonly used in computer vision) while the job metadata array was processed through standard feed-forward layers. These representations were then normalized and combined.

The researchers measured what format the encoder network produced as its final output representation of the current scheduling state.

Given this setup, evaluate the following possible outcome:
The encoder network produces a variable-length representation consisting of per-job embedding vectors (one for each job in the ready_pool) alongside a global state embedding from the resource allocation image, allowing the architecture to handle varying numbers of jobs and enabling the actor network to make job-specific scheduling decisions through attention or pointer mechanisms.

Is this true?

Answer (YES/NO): NO